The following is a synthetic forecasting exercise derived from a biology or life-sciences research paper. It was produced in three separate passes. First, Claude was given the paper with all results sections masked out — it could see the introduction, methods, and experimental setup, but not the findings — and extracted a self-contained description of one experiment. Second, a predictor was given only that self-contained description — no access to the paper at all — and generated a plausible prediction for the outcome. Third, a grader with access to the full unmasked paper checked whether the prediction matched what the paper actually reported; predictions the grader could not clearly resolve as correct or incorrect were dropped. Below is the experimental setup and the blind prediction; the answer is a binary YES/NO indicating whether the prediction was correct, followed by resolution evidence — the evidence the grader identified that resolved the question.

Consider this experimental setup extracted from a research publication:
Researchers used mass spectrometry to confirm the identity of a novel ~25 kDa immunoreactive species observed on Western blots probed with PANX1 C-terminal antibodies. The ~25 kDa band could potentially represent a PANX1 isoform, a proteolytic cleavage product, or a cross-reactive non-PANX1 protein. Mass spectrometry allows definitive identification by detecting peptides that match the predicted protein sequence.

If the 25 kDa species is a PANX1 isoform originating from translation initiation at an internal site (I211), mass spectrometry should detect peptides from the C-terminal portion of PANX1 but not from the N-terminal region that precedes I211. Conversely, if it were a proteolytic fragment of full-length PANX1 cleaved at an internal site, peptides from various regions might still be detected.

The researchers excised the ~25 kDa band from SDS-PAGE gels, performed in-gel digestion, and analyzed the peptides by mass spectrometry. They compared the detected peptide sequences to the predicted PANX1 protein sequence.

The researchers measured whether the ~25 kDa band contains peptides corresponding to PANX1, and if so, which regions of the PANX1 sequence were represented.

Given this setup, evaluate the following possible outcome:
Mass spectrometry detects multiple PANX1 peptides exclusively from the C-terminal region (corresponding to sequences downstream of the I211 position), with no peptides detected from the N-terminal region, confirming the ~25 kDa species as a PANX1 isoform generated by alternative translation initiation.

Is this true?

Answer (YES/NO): YES